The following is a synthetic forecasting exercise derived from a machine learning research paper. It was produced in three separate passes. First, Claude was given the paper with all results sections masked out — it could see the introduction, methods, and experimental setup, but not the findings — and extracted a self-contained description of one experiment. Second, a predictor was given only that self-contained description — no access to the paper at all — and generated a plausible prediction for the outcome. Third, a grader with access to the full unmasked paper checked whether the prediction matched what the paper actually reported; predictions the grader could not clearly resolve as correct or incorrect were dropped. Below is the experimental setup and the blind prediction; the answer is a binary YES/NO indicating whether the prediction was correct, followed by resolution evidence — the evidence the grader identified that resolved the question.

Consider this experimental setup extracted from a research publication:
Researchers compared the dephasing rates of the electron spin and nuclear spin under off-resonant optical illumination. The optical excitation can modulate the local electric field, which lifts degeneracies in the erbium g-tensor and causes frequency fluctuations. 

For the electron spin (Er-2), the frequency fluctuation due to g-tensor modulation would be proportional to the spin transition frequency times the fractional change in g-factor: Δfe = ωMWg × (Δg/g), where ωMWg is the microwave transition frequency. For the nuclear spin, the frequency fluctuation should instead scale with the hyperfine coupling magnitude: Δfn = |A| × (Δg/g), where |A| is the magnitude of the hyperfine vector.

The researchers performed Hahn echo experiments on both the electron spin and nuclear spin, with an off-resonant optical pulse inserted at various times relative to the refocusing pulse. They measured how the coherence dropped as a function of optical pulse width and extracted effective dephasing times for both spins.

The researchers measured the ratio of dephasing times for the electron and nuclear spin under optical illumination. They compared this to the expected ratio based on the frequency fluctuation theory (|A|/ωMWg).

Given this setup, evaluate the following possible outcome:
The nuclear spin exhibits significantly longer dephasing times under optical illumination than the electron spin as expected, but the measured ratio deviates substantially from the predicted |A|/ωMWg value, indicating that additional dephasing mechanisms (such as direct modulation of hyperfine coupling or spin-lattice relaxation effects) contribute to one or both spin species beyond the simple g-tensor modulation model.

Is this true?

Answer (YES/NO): NO